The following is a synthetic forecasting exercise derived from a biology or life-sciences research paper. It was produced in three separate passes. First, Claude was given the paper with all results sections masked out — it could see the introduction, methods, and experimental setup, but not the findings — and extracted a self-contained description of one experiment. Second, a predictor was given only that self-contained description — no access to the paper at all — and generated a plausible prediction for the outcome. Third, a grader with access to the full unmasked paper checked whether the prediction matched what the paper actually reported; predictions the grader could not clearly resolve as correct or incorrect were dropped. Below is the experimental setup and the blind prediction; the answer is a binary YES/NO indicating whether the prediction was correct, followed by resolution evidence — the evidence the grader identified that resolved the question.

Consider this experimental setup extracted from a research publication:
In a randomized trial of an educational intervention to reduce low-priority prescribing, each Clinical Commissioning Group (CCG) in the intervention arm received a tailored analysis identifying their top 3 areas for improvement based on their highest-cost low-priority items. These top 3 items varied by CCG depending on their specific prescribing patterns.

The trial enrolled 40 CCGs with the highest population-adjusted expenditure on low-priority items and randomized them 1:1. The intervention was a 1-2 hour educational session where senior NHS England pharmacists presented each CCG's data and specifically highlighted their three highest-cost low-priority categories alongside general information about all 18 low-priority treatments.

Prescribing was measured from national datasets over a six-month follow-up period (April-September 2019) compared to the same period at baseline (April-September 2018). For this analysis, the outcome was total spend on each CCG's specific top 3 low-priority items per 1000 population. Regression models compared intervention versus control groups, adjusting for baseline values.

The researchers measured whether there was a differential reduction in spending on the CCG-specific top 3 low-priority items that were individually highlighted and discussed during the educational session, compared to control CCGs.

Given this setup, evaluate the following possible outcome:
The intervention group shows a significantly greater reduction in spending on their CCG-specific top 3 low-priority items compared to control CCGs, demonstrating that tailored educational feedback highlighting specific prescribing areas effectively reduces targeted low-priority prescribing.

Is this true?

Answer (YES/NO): NO